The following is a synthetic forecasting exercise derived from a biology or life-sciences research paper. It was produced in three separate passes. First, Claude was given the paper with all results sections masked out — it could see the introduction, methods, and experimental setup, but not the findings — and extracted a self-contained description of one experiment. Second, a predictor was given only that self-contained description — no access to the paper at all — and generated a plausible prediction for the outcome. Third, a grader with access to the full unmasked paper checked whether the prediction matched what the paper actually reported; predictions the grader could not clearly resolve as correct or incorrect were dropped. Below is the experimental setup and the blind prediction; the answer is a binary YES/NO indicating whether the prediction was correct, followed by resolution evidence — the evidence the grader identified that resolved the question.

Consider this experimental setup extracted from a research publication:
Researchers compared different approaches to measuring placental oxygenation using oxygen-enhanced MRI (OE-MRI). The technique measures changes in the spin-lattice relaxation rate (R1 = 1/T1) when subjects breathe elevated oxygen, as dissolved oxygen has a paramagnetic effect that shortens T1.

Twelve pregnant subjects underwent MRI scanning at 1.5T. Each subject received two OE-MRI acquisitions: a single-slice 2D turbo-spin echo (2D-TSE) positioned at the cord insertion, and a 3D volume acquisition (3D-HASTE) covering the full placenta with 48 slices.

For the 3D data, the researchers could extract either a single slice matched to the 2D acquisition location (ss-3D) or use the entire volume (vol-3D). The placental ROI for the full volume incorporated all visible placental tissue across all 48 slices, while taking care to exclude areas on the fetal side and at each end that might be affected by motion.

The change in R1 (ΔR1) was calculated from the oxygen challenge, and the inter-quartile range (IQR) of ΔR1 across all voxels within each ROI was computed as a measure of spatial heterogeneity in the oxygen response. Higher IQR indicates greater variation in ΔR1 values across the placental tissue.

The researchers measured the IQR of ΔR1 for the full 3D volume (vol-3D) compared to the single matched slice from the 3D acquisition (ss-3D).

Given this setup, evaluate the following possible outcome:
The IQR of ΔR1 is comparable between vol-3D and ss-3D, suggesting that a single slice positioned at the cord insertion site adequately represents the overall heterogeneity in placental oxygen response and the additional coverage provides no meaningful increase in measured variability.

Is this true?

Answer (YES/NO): YES